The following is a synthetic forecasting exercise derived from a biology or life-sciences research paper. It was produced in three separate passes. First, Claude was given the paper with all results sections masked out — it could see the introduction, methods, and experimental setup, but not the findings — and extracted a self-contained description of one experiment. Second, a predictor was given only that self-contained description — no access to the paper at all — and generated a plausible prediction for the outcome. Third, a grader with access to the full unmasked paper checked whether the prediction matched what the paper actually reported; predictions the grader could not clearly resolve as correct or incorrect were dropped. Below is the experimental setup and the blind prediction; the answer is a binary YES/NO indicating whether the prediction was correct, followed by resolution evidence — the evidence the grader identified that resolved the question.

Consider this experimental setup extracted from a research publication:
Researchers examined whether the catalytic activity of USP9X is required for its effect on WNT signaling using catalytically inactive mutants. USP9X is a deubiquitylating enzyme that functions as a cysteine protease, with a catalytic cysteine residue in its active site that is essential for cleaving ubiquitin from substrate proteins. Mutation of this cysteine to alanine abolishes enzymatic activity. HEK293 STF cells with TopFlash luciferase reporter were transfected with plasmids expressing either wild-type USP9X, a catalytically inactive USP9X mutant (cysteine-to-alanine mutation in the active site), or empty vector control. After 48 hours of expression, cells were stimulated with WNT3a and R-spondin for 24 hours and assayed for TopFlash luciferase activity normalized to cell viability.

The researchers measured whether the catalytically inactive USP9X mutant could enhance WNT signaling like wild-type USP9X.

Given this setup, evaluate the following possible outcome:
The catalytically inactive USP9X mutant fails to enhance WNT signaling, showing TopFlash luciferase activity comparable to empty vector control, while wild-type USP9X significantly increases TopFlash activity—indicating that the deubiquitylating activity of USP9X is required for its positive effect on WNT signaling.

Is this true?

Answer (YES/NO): YES